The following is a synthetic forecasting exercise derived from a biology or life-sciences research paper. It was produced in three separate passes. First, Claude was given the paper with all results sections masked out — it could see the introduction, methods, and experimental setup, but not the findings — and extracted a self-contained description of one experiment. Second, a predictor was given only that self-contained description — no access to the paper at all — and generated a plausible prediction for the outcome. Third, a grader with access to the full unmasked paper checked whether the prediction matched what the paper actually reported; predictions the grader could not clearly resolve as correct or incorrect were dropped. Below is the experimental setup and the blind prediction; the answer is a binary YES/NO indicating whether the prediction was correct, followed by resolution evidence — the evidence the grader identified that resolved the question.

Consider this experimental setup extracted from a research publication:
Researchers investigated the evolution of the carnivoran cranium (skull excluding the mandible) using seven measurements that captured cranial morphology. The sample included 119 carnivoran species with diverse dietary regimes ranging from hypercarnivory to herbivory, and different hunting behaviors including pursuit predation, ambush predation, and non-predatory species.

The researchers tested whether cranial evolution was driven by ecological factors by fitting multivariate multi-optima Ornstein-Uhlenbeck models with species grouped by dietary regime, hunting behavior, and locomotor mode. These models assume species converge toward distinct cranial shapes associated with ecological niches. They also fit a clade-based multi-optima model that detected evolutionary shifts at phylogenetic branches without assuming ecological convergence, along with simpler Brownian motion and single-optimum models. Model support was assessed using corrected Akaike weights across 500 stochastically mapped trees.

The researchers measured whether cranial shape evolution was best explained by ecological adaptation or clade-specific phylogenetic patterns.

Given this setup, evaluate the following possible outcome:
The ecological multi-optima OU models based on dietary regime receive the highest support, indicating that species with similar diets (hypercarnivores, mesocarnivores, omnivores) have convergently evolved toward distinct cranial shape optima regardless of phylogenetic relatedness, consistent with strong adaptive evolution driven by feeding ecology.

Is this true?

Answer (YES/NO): NO